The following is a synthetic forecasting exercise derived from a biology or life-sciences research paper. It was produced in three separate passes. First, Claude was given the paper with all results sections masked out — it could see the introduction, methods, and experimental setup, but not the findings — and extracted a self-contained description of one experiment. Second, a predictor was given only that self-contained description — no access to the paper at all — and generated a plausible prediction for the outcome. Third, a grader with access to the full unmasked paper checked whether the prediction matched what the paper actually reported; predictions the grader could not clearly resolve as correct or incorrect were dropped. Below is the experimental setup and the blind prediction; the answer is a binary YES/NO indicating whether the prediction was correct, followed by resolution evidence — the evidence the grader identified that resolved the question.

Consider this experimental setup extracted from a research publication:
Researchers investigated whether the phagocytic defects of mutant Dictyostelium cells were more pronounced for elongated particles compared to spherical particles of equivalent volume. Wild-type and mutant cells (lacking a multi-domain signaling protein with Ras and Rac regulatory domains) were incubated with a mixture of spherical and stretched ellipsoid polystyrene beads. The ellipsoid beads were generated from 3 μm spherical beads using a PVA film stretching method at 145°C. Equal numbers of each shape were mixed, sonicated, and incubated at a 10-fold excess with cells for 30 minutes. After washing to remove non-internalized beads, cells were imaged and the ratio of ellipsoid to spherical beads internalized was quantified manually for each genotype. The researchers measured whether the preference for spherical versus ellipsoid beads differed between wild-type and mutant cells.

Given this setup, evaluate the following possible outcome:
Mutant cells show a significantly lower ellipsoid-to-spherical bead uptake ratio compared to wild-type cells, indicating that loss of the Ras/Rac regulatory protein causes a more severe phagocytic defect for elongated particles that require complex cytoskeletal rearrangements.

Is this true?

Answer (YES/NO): YES